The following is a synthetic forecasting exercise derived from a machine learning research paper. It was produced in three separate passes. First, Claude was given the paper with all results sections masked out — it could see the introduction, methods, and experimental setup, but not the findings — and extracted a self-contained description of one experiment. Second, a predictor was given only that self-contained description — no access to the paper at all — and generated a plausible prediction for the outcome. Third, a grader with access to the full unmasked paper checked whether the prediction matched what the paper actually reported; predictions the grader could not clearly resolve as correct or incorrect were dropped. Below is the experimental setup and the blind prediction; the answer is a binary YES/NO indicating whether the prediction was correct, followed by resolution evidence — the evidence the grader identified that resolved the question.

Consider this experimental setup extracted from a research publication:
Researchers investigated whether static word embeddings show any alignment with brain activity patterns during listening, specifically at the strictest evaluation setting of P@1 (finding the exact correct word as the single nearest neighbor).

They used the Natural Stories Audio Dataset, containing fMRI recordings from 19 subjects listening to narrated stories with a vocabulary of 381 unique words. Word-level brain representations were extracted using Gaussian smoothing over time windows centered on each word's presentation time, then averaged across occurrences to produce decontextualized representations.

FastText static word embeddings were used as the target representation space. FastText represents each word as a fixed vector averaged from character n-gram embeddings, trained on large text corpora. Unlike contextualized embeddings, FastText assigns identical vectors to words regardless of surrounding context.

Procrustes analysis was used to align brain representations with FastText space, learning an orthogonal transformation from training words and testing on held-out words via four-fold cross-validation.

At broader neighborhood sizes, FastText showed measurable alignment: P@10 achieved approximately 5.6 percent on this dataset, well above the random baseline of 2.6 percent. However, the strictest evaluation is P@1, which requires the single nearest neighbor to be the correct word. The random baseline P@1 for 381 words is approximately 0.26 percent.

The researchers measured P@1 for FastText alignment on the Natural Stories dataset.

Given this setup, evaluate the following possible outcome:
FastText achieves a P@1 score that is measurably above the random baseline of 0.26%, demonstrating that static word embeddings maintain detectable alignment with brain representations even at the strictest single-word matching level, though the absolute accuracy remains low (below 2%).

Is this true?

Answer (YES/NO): NO